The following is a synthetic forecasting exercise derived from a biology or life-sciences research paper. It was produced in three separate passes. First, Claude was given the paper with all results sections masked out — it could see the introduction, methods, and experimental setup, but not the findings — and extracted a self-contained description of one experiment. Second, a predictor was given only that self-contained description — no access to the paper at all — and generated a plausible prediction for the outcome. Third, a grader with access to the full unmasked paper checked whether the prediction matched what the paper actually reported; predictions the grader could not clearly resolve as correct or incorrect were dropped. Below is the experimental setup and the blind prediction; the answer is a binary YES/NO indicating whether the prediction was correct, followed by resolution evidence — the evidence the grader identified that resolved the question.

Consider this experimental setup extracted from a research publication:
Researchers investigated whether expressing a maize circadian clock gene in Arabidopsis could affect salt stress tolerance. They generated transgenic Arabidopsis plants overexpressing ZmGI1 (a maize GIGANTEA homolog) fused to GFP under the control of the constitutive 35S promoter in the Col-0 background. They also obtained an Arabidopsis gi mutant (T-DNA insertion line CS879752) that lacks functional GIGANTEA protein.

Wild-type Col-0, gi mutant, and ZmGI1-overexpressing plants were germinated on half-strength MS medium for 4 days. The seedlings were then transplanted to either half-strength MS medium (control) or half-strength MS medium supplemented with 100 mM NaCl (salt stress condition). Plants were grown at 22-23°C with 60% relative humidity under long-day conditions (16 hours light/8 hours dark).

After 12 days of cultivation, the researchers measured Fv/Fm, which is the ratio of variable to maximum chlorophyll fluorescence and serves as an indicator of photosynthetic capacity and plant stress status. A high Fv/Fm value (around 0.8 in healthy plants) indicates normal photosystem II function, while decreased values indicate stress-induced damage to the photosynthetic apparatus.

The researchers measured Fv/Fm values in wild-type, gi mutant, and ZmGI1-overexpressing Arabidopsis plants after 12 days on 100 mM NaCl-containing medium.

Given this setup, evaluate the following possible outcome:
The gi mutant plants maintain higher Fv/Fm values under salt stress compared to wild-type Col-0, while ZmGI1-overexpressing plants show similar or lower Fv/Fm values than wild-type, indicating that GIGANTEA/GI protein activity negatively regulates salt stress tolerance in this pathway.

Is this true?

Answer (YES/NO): NO